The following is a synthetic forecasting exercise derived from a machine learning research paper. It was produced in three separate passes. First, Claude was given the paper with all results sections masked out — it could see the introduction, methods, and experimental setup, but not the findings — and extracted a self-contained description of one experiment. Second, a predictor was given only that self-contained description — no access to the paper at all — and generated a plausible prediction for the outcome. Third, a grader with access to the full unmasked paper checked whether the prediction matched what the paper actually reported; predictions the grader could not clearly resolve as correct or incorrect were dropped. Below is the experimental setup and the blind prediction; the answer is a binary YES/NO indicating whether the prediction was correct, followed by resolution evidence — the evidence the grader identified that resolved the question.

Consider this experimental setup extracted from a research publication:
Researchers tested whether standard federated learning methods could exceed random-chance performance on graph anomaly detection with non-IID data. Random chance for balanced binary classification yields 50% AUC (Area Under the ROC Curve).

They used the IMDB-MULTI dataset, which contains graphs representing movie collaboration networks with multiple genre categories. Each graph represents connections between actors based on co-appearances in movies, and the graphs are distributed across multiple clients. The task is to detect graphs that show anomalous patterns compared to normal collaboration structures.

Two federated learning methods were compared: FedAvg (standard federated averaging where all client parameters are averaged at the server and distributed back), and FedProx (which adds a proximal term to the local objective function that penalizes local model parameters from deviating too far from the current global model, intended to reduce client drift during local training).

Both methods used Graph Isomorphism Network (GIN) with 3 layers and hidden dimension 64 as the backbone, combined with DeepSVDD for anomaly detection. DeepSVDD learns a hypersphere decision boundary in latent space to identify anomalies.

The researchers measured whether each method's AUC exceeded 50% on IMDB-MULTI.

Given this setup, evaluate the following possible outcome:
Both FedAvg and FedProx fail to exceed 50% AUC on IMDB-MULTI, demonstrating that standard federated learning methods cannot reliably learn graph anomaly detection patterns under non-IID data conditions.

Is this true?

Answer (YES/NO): NO